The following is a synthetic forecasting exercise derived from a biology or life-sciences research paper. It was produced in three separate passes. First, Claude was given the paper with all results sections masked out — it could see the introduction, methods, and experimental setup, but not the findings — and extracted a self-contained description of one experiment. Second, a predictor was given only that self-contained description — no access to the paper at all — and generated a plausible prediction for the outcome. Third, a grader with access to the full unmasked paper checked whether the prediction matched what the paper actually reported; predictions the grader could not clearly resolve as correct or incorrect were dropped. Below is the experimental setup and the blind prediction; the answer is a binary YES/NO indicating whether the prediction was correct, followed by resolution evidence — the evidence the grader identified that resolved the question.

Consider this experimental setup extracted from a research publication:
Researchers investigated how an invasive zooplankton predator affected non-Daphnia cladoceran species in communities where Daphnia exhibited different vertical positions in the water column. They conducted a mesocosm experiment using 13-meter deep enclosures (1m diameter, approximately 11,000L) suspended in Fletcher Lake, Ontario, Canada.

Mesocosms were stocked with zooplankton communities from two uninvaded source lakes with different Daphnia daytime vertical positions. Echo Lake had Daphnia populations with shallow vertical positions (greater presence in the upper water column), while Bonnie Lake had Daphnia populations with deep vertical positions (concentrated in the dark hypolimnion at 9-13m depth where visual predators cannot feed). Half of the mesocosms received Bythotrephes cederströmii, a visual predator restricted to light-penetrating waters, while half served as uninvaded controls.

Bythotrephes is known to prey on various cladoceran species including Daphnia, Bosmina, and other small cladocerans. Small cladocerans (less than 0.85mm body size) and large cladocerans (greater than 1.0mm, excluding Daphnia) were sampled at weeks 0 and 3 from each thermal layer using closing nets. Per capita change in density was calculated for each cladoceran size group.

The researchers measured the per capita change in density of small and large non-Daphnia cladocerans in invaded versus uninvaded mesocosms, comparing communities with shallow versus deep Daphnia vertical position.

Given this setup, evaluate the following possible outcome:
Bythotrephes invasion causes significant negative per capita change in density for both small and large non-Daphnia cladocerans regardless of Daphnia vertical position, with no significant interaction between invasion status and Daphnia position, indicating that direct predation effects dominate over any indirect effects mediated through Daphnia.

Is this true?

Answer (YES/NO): NO